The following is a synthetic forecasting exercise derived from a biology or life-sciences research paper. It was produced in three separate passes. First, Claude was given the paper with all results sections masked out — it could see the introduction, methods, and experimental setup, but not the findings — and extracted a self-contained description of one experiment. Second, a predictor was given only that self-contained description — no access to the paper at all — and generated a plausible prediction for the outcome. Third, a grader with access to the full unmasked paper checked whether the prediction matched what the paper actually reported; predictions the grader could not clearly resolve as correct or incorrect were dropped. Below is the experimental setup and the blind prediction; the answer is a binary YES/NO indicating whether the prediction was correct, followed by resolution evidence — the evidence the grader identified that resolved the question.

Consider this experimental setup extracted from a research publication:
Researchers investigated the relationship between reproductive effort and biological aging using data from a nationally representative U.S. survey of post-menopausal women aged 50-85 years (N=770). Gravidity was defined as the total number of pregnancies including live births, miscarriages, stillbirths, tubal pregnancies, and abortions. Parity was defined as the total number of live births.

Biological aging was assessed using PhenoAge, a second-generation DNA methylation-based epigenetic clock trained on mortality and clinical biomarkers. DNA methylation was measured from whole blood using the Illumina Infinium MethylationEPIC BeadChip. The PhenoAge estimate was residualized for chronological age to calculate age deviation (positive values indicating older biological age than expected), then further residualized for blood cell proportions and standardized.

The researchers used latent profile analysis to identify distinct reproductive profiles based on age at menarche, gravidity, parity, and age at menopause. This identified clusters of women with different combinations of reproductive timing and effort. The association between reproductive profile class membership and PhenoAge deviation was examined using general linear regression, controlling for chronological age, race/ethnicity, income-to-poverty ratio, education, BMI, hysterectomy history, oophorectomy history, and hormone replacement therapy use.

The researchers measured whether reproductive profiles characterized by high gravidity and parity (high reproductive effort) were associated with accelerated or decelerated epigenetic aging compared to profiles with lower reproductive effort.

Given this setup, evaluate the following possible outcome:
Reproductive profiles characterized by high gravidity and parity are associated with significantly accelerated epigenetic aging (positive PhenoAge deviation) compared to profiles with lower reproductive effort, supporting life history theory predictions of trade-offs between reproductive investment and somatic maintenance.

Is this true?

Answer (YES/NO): NO